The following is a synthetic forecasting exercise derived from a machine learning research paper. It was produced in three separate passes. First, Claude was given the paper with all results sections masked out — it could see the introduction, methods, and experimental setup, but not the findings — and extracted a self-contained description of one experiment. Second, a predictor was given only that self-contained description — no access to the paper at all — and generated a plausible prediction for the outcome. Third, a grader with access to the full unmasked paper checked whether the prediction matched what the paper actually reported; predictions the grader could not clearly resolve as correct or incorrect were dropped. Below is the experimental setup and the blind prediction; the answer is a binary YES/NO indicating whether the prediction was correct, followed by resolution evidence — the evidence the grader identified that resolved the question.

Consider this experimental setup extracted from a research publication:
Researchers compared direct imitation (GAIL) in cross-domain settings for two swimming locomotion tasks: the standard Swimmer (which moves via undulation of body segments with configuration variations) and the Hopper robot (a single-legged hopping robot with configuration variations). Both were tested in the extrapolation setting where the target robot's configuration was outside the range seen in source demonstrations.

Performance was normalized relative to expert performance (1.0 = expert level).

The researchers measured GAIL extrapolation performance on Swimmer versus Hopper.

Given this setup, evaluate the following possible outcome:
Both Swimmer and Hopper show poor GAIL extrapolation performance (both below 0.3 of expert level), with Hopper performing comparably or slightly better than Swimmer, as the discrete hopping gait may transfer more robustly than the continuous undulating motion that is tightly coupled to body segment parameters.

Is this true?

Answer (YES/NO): NO